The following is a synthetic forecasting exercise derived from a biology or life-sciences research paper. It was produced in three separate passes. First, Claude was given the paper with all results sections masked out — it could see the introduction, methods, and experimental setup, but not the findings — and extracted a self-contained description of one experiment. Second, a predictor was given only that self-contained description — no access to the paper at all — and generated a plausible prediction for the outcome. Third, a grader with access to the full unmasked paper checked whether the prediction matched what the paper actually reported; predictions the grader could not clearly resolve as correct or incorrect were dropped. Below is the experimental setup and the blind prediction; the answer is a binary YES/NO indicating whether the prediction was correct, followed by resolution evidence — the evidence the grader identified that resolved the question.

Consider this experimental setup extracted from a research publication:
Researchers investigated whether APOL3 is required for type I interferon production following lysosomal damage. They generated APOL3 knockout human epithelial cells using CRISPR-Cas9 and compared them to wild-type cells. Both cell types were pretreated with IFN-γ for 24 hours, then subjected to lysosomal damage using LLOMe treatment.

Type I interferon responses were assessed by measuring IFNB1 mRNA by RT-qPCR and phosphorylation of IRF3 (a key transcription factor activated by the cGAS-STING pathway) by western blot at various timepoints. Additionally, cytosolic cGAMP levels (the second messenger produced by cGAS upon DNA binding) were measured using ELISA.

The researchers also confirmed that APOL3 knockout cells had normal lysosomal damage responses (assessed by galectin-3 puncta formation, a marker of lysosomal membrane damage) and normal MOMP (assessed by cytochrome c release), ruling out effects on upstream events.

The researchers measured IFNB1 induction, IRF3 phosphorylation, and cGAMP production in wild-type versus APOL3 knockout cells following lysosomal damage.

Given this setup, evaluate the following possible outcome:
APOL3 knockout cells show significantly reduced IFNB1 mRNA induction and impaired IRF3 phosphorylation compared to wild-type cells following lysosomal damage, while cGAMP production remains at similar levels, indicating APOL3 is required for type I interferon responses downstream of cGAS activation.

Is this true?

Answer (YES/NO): NO